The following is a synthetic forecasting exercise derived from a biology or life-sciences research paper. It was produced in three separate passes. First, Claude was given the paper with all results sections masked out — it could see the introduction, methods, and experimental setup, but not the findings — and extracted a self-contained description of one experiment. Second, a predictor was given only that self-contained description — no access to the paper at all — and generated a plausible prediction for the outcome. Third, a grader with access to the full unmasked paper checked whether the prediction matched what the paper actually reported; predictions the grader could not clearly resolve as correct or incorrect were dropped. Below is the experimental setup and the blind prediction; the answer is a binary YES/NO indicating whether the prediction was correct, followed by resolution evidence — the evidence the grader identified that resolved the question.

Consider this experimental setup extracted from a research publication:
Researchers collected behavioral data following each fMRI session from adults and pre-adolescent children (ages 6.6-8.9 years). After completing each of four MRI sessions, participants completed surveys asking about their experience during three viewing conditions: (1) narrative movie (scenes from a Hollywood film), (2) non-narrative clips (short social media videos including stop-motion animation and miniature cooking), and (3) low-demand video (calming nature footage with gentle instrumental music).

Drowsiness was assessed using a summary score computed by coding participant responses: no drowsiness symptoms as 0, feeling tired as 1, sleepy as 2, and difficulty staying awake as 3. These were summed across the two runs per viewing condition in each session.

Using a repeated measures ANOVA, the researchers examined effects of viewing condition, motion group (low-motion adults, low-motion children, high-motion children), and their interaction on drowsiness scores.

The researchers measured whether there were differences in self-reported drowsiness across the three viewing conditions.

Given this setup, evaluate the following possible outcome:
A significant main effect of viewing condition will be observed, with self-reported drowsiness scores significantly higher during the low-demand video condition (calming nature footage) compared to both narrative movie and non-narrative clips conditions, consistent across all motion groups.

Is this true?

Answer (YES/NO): YES